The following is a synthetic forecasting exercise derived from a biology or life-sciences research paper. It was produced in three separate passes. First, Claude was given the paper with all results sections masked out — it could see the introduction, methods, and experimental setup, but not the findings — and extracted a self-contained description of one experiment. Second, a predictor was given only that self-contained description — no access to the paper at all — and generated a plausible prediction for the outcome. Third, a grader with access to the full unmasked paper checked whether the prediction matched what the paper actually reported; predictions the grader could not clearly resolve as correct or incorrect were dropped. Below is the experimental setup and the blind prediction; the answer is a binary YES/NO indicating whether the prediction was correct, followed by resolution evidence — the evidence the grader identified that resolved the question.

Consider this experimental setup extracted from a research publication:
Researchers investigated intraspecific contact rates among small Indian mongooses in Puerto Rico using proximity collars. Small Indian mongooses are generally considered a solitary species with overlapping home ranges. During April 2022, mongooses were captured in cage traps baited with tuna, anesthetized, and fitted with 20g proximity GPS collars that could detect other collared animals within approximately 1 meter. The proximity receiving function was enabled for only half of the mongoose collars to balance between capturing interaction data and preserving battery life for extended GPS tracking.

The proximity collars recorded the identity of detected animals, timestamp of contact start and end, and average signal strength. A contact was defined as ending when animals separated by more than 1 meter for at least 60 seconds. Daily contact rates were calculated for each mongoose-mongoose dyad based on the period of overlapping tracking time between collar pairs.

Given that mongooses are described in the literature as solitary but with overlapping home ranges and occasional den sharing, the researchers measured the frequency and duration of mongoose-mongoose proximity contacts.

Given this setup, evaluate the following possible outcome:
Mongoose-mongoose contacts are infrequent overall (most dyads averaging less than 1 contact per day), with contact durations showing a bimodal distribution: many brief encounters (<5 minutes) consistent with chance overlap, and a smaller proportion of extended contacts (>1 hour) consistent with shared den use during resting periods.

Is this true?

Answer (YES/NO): NO